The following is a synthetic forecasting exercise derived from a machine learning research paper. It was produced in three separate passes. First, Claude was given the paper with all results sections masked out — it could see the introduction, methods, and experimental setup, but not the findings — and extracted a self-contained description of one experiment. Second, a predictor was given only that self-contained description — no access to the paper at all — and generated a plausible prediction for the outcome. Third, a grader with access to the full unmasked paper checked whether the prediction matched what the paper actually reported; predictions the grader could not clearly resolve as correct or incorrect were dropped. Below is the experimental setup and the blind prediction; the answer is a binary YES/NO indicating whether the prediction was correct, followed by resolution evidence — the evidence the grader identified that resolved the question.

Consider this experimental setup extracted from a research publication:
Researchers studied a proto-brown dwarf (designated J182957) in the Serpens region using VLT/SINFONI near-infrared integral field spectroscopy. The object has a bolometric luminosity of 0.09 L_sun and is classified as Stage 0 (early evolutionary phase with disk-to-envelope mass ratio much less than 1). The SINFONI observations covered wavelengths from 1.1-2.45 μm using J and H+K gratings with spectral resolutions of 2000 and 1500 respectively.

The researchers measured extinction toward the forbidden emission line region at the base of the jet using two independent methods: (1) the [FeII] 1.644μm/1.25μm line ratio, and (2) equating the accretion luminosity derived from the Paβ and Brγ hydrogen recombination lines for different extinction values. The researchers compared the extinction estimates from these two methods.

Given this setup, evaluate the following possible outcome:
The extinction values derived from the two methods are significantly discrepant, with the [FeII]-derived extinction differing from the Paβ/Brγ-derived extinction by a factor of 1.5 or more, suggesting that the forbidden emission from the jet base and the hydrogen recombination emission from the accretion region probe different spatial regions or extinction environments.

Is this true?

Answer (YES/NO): NO